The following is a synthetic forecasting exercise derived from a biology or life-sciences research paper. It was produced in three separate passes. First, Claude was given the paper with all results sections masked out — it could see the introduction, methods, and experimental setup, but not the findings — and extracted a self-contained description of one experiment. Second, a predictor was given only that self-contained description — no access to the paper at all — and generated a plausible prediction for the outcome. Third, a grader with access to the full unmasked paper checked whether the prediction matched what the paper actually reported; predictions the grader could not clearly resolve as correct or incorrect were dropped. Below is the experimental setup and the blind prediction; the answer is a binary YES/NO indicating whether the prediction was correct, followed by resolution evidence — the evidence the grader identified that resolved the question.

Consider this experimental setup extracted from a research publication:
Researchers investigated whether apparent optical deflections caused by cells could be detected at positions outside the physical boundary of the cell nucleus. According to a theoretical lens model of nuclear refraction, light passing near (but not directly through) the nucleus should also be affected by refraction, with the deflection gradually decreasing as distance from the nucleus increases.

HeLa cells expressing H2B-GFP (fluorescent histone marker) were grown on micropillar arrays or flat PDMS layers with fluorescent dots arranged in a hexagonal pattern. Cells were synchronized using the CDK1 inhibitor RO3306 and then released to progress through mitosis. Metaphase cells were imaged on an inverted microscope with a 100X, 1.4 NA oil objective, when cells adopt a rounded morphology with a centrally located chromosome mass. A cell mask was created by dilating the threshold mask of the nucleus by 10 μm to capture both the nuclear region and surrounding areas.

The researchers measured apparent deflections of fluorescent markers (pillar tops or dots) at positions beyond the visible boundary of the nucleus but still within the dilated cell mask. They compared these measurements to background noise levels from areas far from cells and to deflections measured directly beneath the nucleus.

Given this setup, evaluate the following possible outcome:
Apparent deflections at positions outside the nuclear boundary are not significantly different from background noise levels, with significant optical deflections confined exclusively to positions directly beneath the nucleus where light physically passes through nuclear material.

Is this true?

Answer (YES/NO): NO